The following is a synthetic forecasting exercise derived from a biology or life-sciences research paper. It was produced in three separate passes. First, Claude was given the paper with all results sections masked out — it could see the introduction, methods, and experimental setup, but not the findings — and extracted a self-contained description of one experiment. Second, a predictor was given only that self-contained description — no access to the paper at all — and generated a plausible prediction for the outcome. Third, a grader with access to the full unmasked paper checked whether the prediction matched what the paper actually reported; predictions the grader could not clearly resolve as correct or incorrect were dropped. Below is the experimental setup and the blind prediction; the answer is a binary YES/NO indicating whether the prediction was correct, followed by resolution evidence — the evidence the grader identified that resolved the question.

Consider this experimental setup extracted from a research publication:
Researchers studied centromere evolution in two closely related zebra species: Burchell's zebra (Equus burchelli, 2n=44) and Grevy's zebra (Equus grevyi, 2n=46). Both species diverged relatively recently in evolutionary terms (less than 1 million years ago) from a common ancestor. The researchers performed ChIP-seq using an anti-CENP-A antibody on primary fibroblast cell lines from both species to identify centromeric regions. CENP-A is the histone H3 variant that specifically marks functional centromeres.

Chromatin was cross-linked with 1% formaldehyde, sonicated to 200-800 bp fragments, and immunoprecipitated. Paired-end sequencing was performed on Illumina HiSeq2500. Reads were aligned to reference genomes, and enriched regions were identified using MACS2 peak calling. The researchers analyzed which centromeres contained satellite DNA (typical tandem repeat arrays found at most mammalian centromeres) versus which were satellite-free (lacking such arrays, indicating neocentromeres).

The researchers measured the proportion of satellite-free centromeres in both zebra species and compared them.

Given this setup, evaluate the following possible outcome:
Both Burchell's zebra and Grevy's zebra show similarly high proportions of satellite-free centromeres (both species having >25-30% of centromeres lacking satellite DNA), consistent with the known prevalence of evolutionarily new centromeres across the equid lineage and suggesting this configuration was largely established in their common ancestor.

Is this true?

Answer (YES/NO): YES